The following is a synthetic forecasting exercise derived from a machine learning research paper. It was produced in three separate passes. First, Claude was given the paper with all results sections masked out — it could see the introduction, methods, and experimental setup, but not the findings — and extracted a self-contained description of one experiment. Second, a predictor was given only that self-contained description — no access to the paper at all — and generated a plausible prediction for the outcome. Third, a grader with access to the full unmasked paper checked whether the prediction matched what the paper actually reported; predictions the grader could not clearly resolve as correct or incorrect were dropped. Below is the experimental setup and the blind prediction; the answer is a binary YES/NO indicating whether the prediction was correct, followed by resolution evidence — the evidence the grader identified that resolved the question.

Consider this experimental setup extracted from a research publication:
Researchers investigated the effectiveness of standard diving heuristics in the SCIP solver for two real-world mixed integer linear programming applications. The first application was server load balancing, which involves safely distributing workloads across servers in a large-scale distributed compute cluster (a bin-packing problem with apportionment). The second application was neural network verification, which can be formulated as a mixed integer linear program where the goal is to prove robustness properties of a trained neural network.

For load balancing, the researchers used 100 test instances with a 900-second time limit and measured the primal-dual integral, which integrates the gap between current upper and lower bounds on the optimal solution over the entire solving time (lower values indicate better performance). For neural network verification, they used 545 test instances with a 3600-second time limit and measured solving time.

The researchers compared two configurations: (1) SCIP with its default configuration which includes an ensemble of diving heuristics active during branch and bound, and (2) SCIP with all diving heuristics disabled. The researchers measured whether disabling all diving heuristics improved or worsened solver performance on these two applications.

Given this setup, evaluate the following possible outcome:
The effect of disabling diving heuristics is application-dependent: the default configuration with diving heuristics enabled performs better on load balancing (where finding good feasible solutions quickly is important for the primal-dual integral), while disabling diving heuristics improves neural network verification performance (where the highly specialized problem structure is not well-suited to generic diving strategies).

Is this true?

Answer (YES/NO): NO